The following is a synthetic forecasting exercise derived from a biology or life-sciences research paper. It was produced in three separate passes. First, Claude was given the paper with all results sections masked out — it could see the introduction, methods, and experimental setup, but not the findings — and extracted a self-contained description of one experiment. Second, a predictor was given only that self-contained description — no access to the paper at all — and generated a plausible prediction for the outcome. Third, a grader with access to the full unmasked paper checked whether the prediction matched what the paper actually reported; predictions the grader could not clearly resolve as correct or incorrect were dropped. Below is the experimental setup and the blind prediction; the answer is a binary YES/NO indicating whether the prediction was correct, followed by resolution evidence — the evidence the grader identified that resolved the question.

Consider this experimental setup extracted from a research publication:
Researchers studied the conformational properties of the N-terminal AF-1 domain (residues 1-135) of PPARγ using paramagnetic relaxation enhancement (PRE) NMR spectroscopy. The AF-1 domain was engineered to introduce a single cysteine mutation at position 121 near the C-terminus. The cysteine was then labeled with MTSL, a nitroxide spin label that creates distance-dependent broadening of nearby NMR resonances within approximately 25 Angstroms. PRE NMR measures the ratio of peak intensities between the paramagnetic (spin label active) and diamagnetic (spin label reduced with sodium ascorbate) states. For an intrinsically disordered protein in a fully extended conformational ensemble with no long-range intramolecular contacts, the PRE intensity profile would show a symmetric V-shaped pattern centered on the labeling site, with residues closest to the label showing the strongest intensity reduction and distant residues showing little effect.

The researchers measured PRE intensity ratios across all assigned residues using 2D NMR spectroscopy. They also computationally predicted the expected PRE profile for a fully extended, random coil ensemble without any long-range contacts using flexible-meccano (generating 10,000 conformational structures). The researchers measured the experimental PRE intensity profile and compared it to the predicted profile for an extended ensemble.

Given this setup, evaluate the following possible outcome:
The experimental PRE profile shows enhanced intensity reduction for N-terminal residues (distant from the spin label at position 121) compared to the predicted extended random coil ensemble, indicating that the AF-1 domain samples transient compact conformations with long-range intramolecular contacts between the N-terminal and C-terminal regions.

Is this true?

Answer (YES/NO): YES